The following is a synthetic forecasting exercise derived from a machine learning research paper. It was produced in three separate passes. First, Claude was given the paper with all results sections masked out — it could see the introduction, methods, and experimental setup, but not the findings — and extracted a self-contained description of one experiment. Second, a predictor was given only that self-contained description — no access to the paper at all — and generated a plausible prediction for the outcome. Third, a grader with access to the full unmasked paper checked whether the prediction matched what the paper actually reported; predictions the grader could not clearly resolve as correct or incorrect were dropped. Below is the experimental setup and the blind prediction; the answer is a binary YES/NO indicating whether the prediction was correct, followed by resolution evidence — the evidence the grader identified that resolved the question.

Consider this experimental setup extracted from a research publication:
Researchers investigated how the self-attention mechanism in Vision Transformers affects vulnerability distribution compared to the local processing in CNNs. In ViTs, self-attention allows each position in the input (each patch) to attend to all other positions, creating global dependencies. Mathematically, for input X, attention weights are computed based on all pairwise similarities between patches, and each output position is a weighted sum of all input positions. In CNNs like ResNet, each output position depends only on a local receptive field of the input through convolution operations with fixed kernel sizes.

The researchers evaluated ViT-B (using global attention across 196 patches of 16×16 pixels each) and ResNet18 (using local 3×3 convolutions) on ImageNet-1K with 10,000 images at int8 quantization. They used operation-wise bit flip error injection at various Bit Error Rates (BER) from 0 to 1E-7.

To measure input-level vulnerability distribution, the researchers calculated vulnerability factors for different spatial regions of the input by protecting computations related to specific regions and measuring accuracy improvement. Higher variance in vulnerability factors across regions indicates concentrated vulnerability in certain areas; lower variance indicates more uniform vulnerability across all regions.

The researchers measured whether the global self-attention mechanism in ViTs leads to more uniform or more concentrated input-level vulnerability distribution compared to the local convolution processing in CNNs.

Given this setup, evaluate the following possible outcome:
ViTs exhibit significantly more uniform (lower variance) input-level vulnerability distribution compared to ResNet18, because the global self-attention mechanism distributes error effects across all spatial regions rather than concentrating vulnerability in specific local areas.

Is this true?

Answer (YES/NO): YES